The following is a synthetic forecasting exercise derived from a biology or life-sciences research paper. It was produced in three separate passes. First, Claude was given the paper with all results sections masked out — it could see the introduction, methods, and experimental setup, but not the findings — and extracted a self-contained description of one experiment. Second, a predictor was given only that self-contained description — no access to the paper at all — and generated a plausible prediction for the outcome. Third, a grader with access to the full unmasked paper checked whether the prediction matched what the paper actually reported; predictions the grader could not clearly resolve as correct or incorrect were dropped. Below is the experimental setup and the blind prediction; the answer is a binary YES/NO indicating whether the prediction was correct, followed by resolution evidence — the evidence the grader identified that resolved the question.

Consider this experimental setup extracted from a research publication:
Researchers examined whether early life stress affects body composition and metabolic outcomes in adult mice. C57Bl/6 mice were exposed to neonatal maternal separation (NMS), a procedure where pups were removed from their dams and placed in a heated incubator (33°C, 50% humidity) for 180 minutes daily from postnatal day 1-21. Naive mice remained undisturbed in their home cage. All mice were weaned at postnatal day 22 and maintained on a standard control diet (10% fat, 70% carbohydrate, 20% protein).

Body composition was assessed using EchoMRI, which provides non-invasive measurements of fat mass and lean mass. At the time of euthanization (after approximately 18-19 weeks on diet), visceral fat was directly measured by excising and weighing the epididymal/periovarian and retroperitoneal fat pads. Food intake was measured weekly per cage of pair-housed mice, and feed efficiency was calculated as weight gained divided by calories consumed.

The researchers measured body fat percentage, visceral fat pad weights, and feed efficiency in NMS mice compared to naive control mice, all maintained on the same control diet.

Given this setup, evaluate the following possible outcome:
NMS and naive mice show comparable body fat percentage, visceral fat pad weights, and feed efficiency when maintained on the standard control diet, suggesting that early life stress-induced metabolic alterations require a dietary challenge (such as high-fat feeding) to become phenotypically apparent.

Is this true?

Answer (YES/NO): YES